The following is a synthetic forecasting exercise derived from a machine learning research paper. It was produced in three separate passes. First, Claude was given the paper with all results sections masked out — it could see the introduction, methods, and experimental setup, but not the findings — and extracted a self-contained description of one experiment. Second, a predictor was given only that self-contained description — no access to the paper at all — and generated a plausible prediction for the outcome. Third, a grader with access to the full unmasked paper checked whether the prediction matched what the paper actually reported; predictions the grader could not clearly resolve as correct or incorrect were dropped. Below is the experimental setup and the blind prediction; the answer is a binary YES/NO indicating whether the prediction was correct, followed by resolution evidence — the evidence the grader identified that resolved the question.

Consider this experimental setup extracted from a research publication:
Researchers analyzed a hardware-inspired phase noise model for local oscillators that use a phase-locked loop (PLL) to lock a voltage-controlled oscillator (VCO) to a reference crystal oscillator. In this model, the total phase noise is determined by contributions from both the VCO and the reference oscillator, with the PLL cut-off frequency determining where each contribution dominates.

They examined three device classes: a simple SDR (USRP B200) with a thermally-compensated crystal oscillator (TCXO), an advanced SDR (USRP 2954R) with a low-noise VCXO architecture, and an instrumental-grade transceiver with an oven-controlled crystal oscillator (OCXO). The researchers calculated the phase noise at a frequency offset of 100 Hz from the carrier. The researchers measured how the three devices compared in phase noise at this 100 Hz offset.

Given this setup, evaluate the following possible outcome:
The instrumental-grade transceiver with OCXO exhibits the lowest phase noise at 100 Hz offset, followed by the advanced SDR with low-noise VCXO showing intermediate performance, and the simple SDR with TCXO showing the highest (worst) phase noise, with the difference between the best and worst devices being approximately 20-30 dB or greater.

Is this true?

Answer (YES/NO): YES